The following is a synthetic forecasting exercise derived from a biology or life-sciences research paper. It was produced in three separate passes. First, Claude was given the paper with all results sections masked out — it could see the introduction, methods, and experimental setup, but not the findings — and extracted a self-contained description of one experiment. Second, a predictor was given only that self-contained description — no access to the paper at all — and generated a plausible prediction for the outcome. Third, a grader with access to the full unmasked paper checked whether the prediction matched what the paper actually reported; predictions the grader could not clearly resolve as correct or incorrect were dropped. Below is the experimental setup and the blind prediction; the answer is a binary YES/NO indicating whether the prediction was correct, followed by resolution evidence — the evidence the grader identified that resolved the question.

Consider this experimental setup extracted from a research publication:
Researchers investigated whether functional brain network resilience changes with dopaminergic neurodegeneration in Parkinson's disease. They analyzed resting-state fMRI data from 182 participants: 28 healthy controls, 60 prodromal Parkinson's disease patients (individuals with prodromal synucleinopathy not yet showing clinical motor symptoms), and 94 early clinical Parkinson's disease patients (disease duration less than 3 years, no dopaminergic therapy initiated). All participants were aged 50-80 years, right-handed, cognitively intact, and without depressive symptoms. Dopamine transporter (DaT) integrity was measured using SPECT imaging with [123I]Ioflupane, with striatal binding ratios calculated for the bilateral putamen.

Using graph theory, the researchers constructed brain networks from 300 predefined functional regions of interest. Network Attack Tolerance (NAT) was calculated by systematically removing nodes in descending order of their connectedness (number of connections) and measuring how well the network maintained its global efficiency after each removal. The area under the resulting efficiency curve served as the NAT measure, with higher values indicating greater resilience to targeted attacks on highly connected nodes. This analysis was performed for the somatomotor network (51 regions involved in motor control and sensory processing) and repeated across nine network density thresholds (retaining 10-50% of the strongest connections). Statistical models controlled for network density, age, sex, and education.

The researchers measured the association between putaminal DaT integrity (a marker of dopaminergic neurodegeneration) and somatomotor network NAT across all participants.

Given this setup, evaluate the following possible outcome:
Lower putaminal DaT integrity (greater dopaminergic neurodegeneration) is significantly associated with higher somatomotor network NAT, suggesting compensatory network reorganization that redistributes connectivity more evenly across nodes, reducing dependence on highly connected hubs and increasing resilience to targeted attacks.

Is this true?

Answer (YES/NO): YES